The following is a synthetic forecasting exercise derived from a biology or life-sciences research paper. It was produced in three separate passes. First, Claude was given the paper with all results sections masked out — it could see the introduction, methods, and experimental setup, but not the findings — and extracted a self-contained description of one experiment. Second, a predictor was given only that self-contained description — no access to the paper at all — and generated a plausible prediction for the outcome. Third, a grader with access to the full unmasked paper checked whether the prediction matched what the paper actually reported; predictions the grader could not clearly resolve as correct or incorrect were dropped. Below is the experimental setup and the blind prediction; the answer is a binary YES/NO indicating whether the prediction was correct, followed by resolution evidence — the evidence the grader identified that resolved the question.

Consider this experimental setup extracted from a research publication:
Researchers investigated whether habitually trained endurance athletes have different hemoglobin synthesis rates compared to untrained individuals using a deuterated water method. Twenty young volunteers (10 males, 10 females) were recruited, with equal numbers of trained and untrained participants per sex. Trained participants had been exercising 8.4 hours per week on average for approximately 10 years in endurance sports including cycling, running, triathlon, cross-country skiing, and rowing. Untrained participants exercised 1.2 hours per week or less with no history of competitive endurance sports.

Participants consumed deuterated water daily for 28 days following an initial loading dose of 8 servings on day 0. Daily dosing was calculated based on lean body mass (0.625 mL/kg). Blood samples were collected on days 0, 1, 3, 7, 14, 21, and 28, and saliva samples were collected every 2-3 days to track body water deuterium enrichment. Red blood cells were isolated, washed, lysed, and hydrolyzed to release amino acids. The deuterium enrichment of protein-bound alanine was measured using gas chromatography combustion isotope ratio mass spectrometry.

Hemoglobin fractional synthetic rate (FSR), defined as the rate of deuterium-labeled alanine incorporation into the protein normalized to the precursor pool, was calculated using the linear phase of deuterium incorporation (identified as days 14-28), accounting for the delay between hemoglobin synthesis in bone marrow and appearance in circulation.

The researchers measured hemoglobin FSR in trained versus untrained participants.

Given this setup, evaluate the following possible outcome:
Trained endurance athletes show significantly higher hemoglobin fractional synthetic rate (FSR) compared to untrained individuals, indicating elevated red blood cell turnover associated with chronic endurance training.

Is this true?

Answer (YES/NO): NO